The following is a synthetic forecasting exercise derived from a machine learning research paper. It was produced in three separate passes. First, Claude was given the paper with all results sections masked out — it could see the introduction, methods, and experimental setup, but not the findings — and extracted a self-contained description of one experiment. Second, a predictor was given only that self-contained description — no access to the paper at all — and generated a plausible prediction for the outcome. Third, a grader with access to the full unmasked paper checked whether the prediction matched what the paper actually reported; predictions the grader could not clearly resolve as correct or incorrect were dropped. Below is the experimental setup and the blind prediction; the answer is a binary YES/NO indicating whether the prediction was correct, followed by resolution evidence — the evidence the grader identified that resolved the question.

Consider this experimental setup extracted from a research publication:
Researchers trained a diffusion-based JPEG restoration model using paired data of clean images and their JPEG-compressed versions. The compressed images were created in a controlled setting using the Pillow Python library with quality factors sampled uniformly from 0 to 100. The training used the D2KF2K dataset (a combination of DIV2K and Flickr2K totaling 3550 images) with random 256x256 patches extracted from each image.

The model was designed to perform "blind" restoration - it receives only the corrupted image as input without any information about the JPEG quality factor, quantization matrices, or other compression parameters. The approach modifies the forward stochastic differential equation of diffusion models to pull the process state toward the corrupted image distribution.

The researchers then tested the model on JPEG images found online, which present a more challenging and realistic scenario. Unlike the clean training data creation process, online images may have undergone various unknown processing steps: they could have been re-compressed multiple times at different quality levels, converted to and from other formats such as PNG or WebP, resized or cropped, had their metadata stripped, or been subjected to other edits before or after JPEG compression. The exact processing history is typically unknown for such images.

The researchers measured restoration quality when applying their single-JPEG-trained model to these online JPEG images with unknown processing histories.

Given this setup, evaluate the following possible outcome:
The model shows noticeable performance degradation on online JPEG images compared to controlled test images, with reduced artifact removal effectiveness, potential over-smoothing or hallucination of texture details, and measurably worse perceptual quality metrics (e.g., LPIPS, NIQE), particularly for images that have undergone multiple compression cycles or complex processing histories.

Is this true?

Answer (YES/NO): NO